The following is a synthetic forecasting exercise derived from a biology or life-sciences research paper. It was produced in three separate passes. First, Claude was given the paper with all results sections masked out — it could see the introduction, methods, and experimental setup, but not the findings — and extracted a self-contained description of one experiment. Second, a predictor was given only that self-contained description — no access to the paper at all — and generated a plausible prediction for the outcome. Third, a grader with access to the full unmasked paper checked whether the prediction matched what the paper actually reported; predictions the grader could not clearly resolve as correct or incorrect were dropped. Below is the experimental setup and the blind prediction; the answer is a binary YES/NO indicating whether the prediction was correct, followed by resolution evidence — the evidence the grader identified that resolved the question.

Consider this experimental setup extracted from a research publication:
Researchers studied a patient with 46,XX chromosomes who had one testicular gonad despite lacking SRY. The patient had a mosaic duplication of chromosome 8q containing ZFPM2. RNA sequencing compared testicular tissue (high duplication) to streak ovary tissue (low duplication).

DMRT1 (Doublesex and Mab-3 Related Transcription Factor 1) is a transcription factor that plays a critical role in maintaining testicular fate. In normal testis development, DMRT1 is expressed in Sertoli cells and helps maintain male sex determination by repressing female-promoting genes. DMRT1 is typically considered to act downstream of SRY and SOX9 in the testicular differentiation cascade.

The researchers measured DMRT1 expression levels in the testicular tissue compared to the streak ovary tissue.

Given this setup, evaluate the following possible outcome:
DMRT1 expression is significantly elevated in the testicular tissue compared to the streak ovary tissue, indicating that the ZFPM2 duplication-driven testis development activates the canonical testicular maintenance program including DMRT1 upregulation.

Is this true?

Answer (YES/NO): YES